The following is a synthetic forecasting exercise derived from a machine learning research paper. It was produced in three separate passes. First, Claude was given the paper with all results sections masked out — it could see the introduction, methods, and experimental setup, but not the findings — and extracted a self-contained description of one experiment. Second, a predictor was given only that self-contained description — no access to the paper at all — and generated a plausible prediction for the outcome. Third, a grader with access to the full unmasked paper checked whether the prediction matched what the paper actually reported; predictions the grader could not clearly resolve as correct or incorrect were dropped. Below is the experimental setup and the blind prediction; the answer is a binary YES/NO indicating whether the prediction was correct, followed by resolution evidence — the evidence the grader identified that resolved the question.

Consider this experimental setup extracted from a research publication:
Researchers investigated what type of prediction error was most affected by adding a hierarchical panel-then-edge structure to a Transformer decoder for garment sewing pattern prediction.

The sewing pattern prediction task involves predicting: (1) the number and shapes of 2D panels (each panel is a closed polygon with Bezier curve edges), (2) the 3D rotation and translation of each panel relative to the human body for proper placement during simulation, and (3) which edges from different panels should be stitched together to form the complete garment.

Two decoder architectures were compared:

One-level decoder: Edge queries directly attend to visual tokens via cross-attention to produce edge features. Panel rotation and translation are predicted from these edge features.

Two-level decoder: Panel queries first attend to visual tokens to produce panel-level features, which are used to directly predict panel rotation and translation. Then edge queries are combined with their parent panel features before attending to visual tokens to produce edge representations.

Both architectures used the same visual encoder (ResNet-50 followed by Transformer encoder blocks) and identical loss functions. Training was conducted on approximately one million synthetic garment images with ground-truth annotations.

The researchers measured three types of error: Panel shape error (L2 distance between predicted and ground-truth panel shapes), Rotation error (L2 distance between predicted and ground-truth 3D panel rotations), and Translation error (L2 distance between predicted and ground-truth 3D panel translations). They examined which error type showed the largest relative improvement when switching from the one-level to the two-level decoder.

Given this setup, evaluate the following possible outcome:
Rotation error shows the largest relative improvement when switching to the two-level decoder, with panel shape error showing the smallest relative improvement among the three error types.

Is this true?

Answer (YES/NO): YES